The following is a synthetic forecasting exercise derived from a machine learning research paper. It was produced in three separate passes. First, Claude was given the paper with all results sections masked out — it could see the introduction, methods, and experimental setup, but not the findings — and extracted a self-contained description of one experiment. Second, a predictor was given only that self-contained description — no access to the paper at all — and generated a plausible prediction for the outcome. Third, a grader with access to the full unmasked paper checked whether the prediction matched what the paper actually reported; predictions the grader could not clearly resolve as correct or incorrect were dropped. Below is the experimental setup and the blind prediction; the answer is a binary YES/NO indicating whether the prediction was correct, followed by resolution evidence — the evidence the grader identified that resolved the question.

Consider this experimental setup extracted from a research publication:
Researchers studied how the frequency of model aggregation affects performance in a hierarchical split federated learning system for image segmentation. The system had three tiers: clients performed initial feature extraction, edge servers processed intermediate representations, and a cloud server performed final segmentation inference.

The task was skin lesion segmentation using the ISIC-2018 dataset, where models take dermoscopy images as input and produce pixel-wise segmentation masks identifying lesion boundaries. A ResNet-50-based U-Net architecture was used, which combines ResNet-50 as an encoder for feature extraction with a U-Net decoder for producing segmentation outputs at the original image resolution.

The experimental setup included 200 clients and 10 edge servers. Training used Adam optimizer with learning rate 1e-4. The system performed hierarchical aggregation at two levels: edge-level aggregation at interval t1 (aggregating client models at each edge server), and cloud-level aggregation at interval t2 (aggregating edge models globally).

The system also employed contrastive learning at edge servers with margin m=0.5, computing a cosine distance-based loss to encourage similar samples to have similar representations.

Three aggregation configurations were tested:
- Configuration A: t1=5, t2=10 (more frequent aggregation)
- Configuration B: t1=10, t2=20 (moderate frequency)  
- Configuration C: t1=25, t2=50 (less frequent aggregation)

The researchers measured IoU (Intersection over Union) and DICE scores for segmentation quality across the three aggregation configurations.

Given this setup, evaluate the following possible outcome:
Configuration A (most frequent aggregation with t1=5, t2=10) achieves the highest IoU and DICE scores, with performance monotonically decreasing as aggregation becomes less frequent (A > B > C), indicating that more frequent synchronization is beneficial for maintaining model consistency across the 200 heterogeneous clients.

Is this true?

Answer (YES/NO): YES